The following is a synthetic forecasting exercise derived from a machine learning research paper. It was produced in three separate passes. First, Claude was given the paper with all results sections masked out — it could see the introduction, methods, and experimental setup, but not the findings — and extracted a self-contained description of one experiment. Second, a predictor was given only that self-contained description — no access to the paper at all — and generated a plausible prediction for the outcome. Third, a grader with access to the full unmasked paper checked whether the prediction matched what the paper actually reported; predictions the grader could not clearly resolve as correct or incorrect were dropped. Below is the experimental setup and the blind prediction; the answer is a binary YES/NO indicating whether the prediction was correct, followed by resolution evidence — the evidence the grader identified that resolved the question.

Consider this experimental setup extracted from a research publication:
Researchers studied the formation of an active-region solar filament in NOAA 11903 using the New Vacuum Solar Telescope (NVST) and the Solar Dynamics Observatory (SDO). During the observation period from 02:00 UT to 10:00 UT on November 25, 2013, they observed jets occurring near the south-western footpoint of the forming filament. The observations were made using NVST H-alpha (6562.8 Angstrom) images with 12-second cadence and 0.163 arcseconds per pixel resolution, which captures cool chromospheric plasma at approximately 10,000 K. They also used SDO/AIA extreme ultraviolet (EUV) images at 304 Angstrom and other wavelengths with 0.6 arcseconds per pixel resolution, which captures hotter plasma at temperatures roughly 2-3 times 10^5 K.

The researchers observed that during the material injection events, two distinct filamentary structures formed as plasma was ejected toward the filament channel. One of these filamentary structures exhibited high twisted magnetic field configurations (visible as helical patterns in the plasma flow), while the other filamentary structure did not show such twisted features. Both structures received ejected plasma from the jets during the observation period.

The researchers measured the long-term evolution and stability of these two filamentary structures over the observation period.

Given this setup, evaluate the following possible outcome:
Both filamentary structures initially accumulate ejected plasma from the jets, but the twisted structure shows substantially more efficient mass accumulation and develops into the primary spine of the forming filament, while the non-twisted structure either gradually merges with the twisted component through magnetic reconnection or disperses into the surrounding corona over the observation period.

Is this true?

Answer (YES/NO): NO